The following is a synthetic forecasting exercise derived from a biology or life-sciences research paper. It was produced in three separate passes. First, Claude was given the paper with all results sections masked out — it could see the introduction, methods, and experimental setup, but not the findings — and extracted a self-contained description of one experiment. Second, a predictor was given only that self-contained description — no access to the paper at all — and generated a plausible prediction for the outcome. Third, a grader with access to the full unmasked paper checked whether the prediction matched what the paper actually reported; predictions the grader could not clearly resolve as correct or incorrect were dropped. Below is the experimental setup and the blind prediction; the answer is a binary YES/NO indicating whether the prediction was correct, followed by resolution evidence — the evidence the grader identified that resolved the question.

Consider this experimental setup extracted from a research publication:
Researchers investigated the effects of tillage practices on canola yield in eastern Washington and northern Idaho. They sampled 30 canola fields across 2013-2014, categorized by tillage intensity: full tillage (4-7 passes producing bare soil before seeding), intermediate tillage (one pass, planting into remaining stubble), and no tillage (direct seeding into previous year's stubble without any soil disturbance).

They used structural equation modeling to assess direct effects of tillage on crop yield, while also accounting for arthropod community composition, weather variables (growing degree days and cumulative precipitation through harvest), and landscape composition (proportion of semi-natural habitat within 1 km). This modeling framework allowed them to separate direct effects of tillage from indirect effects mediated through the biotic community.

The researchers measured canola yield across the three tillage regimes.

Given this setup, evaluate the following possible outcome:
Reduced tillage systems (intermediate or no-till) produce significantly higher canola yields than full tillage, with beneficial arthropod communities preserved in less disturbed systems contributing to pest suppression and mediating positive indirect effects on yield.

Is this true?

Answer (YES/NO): NO